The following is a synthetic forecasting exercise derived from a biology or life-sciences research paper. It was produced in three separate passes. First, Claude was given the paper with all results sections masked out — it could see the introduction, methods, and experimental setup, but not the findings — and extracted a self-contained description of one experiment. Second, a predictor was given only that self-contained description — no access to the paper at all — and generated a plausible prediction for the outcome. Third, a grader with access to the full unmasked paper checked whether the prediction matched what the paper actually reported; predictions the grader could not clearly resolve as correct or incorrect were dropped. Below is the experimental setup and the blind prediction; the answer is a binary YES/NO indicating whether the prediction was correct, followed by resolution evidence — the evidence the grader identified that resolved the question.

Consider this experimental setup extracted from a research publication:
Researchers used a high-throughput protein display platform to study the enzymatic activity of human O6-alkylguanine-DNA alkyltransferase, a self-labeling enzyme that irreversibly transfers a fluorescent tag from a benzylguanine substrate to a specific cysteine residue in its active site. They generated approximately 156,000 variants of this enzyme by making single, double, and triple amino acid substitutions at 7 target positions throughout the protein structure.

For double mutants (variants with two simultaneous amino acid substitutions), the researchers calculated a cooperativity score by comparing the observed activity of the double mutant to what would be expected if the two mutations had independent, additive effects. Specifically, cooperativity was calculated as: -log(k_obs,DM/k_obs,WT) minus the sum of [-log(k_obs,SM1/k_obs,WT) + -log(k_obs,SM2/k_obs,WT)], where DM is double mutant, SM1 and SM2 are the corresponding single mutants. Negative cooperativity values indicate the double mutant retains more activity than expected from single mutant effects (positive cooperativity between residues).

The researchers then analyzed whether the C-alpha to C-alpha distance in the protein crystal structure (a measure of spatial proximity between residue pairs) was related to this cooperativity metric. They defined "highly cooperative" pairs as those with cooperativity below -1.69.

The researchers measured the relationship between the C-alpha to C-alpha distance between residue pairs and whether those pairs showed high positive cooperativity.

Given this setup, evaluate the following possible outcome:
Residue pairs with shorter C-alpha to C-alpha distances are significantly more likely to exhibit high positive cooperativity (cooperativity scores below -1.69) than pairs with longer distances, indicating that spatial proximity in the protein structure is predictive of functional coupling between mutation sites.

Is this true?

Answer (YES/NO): YES